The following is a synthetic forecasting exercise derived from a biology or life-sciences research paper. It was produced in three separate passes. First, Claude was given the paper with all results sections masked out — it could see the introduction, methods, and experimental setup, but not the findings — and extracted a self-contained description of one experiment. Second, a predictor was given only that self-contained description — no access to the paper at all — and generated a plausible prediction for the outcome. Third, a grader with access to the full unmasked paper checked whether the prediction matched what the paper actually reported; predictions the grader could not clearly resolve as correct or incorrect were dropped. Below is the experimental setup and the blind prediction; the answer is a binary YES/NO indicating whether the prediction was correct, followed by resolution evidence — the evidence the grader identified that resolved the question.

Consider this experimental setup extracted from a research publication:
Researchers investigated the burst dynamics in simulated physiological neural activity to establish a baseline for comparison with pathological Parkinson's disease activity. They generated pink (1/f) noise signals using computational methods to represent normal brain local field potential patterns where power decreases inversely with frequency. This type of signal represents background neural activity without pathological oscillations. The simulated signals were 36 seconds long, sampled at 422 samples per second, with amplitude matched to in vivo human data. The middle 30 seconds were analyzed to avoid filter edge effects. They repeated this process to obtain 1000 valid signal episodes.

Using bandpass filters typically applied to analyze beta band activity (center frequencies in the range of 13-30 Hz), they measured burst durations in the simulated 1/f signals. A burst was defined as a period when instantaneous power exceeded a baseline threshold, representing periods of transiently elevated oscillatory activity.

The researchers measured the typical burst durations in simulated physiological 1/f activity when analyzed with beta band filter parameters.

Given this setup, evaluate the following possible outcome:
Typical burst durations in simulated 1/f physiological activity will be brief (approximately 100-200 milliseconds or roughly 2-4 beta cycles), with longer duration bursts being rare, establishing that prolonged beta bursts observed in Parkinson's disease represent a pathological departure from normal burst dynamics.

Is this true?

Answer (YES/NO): YES